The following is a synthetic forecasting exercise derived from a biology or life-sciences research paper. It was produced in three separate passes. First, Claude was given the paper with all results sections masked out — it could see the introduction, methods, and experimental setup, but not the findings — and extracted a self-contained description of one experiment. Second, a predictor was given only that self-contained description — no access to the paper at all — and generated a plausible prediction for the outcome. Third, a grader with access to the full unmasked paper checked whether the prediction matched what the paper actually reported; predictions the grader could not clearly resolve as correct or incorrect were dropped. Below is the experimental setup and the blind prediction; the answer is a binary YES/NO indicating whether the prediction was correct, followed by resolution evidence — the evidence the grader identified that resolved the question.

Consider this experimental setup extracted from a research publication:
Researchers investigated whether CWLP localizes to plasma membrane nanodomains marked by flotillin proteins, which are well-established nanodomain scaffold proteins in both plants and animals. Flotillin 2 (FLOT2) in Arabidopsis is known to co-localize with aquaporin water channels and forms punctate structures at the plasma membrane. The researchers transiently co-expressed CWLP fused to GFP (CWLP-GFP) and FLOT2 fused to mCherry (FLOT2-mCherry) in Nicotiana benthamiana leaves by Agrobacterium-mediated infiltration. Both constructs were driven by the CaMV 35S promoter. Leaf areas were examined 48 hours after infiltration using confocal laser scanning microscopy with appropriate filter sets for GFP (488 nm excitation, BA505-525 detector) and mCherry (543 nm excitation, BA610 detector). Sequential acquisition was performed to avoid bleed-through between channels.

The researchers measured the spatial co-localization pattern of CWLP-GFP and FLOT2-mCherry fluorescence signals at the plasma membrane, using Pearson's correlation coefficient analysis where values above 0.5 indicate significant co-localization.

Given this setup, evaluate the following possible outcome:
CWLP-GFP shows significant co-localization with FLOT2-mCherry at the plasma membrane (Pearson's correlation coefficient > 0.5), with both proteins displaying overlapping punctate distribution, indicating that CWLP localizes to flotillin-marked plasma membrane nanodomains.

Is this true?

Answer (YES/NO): NO